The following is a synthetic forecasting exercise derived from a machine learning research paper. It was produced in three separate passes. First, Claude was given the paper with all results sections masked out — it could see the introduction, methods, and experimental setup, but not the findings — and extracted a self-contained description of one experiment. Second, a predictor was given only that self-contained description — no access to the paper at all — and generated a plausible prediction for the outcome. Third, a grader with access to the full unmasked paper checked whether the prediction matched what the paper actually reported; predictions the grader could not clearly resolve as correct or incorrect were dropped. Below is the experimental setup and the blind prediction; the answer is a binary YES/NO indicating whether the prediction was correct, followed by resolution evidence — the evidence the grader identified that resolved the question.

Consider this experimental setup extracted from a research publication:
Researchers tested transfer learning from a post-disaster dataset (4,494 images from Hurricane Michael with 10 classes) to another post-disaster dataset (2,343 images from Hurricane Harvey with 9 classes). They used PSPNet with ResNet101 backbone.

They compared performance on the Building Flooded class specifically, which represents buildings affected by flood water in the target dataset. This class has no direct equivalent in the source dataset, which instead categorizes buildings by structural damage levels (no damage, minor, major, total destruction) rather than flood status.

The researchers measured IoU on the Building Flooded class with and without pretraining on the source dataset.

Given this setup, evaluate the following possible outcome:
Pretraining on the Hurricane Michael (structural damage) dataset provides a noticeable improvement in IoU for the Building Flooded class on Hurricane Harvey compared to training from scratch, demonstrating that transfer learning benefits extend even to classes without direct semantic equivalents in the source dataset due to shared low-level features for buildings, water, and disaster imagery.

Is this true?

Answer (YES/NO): YES